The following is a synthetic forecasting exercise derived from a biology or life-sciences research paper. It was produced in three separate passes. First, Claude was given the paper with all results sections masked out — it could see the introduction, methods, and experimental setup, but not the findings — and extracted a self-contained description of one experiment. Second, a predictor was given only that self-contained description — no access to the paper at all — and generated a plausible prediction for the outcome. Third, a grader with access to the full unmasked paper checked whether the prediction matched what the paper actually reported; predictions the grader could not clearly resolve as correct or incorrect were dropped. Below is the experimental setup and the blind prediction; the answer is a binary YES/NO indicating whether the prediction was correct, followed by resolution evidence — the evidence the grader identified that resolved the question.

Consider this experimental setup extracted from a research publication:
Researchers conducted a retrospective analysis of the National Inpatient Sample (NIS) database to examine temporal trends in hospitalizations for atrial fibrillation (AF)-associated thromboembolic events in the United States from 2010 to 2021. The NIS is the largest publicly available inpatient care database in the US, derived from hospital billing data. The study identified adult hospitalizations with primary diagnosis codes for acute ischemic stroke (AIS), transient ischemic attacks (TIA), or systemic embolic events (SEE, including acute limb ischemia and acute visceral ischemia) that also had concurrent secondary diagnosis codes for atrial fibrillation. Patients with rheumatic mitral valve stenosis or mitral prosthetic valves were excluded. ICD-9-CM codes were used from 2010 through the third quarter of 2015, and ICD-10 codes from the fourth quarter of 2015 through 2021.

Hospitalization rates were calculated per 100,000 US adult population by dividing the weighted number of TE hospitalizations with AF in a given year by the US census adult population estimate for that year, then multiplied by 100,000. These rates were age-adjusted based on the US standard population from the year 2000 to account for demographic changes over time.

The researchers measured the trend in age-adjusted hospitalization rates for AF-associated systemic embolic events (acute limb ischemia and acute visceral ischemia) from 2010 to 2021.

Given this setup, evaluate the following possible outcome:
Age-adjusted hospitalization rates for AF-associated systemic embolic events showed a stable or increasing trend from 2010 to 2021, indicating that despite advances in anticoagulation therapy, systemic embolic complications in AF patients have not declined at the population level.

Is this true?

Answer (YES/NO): NO